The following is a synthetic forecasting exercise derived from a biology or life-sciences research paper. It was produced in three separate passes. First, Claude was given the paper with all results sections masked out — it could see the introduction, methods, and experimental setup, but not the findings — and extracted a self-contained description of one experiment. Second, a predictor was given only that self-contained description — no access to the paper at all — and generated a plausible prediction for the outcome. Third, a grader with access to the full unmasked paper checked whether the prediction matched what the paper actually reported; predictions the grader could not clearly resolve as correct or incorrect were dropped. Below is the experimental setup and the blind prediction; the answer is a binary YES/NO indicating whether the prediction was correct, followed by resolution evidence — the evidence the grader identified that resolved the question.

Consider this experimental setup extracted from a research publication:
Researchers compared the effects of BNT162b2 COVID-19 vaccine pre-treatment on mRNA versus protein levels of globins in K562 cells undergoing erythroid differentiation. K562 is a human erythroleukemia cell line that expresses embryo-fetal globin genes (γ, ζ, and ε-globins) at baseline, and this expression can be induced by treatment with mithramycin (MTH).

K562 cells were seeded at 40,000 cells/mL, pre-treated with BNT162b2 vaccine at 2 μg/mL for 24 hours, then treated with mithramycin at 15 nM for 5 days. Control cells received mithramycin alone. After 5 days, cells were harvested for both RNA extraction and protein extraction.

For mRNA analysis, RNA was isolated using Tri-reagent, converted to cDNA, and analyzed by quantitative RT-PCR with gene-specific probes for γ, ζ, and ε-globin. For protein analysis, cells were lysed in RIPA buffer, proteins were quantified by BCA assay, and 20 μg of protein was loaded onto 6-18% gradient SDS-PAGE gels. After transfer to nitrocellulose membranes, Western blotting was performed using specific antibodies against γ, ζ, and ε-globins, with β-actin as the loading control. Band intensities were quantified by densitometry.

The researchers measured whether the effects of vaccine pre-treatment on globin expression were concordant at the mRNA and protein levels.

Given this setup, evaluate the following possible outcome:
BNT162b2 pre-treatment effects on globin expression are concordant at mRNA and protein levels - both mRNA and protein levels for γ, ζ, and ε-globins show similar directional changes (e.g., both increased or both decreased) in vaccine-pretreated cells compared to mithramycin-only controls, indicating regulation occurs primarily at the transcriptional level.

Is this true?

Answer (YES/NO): YES